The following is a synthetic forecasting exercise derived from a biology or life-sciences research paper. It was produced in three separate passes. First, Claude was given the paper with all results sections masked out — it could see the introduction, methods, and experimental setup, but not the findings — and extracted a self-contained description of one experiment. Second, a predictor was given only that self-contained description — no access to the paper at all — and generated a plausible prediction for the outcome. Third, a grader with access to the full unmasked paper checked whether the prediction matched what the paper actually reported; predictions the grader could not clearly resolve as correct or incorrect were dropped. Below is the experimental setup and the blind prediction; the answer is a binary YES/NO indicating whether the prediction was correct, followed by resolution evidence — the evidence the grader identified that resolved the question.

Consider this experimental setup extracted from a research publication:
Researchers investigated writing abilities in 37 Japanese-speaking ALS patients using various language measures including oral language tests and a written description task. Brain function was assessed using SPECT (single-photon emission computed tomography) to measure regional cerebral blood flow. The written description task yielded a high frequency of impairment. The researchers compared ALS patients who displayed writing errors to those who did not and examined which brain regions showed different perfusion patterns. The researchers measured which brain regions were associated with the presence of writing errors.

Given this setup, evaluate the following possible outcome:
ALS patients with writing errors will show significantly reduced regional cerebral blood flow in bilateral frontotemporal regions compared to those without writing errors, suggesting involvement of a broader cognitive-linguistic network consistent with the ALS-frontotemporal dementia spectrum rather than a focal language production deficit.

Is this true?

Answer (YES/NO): NO